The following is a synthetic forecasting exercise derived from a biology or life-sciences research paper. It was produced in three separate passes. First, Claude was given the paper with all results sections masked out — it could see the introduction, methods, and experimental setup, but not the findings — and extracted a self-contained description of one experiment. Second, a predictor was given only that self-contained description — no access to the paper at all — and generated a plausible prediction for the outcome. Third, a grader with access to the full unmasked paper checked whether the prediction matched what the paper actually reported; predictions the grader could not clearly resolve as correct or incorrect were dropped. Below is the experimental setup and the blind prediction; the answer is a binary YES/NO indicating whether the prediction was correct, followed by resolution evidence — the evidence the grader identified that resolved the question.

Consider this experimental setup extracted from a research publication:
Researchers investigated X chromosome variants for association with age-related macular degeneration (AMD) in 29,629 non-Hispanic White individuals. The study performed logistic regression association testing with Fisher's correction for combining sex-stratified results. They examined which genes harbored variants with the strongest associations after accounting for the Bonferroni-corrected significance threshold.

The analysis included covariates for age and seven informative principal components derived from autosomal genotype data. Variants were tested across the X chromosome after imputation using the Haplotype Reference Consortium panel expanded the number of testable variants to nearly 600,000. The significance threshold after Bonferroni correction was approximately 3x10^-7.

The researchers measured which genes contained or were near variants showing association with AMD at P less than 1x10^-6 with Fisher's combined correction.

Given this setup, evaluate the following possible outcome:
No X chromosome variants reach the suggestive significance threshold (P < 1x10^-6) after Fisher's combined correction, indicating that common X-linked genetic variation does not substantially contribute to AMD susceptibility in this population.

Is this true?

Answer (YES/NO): NO